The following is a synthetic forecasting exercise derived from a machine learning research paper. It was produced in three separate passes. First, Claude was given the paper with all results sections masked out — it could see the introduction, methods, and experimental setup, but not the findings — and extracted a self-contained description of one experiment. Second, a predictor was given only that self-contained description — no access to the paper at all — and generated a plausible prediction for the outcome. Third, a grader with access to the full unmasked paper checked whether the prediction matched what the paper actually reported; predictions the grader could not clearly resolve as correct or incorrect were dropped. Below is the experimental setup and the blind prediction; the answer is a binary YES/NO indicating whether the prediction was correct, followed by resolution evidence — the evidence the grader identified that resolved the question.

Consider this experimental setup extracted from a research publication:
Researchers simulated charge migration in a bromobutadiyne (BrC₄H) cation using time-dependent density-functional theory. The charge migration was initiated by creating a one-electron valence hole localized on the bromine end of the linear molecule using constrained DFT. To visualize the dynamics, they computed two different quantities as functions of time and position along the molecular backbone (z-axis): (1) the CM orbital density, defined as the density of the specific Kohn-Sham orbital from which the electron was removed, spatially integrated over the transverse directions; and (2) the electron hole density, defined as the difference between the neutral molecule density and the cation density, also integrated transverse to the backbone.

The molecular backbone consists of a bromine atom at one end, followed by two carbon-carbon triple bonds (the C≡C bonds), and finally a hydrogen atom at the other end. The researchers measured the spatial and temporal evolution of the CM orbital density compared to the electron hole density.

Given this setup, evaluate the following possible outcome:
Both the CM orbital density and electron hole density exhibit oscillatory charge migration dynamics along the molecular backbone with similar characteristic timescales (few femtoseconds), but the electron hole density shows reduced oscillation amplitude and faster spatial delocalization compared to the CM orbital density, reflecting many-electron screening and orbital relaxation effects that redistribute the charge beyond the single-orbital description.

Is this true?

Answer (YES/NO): NO